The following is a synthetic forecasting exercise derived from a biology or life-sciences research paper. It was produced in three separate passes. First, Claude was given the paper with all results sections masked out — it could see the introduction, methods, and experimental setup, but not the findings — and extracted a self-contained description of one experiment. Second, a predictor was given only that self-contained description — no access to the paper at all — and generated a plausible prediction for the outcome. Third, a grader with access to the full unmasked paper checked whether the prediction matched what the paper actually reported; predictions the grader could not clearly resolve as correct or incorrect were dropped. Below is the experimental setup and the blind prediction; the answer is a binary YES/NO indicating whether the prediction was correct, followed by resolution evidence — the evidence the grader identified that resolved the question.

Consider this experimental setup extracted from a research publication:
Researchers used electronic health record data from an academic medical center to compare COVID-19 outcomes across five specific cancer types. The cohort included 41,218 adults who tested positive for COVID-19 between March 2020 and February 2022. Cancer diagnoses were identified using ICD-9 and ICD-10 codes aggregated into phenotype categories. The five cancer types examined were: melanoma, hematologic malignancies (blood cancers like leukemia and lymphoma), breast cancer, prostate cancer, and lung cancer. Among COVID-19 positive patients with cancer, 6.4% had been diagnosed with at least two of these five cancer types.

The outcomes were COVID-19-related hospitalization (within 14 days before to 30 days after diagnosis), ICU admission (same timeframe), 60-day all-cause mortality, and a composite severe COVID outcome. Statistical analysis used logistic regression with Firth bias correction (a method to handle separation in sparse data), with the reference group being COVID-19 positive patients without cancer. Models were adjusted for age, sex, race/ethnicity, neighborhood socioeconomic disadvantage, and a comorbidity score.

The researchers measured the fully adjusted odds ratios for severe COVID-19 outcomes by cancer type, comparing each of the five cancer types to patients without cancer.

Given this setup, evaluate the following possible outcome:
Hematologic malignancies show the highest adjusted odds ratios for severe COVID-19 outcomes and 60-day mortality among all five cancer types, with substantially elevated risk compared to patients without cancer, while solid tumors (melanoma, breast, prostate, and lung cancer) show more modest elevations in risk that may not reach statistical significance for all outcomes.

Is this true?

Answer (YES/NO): NO